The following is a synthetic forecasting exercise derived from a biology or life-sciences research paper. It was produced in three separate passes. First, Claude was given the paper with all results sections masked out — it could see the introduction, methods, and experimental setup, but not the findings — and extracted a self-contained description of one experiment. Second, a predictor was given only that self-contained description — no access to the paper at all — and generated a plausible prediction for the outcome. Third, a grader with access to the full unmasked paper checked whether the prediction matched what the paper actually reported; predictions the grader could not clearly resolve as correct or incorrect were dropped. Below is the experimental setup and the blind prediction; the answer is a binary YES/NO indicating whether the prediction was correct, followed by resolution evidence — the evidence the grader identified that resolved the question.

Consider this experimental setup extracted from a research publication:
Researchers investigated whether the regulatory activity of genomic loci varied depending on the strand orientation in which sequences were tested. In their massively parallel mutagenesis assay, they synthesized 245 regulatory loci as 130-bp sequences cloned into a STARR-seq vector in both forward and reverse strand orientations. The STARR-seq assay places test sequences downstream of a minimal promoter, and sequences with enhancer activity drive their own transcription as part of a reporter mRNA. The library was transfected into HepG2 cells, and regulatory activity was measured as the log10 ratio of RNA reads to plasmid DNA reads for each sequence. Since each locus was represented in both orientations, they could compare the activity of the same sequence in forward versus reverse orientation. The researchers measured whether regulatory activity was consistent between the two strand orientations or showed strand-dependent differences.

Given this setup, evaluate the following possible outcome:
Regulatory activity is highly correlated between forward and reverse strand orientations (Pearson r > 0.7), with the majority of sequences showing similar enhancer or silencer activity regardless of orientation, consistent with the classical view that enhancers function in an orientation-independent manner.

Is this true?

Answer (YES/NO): NO